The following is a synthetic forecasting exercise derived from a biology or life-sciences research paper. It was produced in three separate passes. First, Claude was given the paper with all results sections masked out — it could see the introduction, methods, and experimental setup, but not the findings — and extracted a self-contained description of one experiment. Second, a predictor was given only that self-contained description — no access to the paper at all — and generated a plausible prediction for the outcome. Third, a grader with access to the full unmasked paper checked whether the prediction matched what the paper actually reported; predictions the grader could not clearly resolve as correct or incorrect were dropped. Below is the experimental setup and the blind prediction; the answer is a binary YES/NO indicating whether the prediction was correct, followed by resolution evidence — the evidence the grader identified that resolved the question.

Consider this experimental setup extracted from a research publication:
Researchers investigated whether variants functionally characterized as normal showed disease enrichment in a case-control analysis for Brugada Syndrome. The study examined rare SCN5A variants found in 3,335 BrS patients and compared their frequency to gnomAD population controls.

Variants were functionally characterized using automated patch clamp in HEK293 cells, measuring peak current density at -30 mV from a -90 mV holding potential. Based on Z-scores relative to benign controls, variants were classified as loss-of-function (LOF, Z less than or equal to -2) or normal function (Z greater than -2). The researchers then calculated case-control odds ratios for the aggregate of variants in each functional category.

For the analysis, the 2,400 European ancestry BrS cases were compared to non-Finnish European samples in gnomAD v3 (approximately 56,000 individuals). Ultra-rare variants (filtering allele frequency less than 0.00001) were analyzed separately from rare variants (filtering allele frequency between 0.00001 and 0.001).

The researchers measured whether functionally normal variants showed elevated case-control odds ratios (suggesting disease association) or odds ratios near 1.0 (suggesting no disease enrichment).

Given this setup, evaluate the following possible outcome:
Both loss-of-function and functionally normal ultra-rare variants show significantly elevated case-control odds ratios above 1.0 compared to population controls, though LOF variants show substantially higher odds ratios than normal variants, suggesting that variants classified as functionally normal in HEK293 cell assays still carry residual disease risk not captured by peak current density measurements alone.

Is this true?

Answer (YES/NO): YES